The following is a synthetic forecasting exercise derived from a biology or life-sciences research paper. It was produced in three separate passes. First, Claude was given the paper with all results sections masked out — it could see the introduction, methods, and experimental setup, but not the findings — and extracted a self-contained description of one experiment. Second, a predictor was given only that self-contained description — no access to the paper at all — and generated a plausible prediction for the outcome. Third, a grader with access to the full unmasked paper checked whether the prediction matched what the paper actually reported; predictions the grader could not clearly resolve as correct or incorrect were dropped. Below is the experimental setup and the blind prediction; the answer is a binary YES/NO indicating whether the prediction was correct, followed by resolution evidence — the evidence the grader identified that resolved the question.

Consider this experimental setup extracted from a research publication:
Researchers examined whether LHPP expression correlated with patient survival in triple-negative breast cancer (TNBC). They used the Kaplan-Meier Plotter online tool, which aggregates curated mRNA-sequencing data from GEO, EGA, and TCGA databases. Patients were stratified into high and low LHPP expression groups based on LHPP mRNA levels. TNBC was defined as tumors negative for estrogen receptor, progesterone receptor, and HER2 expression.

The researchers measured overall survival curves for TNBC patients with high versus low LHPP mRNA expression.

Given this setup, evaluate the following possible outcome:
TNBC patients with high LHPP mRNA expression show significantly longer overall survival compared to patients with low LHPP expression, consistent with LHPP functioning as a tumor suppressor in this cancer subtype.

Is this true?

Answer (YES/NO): NO